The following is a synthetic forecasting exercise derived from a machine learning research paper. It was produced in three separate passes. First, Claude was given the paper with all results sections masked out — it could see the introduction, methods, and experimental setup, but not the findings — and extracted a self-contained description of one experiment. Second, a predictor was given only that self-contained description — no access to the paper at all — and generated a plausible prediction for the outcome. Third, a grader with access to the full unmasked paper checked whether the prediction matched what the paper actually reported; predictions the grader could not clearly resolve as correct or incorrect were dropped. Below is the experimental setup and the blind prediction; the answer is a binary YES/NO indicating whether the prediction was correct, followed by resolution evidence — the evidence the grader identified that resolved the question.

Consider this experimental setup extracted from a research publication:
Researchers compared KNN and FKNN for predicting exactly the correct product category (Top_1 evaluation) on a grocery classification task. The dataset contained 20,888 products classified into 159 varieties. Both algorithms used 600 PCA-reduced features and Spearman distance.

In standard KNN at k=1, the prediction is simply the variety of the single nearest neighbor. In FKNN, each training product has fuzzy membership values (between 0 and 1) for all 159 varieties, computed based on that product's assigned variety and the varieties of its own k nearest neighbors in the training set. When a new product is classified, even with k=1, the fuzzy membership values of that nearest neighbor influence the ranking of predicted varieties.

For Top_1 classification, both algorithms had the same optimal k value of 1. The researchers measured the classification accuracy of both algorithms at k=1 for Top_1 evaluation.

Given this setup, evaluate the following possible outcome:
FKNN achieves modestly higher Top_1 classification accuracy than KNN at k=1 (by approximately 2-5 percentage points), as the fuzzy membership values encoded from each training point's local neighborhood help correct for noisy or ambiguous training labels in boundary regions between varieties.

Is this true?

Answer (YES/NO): NO